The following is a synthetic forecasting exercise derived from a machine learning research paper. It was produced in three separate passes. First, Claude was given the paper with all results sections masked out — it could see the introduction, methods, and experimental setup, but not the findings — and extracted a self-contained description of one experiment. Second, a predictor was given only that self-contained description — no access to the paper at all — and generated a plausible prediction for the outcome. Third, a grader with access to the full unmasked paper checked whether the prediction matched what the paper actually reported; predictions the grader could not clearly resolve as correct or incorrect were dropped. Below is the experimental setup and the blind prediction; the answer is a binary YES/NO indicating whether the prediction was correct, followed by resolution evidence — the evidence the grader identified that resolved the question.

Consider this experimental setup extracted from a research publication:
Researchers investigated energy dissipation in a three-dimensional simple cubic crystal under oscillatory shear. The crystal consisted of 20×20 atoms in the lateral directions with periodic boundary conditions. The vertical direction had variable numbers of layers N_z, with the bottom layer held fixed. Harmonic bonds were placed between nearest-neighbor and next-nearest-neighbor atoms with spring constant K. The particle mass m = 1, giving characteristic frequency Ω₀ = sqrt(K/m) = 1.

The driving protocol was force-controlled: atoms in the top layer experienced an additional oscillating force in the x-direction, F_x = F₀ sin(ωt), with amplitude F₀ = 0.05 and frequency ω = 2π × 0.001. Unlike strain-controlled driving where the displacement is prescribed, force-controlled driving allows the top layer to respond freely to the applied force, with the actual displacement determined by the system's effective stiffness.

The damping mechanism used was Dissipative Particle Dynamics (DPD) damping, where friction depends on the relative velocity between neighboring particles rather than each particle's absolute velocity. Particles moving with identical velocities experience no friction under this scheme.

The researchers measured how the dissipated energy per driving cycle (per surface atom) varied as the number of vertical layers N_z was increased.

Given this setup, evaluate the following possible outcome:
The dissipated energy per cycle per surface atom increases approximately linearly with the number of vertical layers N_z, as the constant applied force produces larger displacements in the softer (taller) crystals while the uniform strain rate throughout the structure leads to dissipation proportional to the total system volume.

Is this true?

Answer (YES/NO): YES